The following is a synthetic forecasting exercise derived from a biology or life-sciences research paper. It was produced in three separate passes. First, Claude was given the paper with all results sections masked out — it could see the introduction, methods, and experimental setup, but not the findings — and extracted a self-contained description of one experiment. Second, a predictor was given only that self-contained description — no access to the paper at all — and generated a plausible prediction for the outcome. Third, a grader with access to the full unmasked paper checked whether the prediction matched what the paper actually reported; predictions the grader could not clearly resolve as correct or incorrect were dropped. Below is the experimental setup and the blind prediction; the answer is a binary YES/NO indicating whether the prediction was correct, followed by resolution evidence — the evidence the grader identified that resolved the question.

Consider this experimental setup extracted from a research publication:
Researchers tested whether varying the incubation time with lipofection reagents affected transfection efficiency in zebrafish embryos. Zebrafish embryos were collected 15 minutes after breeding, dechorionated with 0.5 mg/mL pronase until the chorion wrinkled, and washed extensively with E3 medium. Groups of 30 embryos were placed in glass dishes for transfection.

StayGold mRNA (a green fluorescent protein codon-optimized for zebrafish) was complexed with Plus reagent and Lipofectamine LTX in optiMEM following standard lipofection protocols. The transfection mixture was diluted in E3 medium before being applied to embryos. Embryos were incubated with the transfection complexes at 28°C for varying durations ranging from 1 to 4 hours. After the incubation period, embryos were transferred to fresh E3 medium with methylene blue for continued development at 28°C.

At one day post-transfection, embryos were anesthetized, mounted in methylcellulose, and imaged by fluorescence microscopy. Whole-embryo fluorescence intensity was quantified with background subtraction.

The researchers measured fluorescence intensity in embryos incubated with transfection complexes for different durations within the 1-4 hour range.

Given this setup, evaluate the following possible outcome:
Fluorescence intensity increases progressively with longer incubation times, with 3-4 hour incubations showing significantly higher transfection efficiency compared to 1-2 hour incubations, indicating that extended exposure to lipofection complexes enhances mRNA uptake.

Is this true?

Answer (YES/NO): NO